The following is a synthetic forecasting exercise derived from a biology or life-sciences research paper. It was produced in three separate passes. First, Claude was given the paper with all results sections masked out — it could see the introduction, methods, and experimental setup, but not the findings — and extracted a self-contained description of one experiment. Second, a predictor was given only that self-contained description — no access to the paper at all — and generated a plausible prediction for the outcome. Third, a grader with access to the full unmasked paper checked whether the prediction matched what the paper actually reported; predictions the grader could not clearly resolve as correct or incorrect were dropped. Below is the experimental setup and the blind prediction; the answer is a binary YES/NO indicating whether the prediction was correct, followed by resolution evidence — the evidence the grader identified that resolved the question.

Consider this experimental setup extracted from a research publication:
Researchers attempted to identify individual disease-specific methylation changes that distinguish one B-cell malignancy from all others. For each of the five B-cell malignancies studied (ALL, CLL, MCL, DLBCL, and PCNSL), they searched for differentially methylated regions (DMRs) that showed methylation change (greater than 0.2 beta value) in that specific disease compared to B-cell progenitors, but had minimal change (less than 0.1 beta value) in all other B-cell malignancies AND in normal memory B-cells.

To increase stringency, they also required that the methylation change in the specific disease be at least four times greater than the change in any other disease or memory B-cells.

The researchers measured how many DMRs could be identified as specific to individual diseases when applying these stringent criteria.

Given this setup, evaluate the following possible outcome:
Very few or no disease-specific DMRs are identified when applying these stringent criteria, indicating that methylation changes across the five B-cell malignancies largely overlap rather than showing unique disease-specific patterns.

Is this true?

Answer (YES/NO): NO